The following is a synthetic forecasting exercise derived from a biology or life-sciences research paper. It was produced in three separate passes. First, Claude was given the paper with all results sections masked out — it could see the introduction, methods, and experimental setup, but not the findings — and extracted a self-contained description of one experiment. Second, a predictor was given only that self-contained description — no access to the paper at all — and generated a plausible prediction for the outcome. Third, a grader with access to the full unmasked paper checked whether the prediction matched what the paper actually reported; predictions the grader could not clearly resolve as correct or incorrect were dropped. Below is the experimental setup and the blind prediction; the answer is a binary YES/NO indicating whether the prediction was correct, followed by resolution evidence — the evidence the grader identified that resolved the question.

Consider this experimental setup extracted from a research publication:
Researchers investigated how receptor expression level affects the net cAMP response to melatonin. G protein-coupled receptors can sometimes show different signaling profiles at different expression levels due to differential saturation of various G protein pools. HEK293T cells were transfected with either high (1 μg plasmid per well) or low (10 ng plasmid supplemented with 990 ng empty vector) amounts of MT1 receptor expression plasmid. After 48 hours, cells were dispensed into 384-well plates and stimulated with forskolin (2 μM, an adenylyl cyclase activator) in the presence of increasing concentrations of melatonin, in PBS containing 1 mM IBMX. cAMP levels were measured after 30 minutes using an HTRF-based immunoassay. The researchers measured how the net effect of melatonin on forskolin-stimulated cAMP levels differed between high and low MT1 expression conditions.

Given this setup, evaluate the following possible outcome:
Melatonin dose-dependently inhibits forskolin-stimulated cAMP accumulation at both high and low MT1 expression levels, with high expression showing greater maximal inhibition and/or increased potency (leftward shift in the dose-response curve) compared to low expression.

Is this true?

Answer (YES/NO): NO